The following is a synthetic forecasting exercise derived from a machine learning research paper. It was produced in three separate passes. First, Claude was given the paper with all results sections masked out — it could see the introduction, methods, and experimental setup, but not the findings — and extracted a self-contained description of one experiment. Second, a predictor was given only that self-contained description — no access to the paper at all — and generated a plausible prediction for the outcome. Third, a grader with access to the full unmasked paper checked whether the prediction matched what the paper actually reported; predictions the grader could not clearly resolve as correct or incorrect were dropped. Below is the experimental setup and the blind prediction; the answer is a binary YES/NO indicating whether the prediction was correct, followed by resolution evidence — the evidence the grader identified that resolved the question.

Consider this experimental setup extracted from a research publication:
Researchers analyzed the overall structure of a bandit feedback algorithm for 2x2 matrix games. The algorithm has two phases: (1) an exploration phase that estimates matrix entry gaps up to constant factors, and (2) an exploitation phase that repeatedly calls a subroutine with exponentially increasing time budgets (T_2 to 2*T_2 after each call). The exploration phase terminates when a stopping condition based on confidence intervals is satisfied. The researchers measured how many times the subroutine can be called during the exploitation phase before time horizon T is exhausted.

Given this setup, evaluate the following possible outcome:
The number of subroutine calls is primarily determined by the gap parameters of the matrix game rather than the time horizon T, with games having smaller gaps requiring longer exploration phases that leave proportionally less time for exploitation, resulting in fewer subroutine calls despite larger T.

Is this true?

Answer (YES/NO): NO